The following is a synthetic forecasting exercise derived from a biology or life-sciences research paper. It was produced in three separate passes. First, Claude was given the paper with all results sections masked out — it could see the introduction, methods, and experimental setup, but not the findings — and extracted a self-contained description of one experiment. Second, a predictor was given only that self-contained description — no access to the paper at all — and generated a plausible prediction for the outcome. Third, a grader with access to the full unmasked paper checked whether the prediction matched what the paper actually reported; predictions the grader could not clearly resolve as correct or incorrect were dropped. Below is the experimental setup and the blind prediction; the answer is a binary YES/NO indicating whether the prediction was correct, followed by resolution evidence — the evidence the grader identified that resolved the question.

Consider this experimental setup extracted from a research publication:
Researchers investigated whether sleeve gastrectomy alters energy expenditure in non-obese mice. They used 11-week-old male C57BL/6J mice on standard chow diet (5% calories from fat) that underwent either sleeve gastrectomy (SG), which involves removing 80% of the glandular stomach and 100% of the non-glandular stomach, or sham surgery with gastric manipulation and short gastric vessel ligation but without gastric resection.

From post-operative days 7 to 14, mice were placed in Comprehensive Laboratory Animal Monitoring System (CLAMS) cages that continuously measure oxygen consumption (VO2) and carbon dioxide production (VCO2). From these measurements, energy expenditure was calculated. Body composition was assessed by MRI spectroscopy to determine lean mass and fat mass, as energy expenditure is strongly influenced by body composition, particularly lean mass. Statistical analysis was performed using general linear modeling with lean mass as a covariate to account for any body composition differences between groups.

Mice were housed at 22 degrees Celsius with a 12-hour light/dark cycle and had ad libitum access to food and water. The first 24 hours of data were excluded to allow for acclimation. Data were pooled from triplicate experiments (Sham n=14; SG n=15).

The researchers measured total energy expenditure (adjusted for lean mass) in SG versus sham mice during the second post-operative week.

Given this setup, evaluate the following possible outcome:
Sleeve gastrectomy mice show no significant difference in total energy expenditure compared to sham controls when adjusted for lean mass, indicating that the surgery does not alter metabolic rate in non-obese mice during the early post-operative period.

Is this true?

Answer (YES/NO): NO